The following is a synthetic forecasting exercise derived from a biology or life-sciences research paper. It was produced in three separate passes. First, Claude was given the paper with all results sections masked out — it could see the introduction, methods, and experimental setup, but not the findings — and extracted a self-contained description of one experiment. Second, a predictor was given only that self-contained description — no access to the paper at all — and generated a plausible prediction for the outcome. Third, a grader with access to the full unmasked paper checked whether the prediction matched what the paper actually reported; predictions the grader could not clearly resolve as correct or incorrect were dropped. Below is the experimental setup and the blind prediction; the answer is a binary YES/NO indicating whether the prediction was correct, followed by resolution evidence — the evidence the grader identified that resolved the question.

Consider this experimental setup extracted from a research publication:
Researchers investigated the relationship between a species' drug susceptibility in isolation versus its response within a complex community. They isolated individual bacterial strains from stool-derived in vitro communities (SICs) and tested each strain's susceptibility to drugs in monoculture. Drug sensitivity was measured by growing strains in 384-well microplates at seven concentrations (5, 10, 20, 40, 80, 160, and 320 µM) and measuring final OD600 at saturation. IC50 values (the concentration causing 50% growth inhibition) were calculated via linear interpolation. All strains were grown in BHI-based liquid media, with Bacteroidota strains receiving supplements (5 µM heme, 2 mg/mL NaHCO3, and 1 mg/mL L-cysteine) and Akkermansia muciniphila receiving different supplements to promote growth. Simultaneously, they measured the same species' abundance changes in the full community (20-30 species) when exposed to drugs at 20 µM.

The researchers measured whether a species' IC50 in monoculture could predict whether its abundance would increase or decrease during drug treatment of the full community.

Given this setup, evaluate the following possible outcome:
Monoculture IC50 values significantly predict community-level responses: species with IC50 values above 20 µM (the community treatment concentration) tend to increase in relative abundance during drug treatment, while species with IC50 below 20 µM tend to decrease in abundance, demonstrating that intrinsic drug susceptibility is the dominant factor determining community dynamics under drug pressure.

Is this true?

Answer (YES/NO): NO